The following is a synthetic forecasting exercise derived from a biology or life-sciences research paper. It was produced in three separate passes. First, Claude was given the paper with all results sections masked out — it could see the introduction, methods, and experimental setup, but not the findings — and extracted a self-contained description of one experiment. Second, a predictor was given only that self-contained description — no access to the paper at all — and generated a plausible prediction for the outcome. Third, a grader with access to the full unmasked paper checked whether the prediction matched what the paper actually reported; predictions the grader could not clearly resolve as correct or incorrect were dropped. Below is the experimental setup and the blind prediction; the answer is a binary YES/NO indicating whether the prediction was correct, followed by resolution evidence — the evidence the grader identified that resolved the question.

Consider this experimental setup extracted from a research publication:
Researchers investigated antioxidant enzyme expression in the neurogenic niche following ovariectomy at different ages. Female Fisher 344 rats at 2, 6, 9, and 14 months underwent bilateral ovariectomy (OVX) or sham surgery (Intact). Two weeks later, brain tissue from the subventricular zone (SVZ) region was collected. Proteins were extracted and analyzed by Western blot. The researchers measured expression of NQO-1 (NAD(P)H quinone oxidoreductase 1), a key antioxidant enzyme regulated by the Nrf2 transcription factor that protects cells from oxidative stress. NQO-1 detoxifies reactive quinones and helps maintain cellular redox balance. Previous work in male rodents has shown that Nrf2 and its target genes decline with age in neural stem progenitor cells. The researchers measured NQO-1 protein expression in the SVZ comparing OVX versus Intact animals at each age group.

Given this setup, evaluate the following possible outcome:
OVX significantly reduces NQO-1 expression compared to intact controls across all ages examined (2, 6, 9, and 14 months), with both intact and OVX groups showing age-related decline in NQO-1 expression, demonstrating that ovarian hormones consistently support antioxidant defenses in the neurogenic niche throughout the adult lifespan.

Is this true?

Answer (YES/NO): NO